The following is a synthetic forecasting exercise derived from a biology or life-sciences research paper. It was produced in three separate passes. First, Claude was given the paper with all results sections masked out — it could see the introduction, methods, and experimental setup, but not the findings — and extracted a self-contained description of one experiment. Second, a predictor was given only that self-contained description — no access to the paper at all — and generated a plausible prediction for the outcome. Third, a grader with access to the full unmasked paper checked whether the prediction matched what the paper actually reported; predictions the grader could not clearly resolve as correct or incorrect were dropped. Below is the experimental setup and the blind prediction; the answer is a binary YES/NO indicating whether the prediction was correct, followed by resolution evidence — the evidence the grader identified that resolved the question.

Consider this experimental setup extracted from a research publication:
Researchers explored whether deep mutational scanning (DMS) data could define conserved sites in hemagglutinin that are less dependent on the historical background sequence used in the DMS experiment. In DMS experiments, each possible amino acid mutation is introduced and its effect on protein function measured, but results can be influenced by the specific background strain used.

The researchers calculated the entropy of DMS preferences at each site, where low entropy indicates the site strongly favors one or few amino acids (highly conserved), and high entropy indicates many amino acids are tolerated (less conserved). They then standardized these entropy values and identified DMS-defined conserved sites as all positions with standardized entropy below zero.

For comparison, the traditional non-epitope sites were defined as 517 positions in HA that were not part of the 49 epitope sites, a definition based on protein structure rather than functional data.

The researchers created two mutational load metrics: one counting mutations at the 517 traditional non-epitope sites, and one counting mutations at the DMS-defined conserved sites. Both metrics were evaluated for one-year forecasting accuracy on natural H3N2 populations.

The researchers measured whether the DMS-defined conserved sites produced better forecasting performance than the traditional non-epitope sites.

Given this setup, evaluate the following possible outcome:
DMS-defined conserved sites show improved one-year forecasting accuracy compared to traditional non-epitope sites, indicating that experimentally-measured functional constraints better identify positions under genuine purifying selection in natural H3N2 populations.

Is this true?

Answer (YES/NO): NO